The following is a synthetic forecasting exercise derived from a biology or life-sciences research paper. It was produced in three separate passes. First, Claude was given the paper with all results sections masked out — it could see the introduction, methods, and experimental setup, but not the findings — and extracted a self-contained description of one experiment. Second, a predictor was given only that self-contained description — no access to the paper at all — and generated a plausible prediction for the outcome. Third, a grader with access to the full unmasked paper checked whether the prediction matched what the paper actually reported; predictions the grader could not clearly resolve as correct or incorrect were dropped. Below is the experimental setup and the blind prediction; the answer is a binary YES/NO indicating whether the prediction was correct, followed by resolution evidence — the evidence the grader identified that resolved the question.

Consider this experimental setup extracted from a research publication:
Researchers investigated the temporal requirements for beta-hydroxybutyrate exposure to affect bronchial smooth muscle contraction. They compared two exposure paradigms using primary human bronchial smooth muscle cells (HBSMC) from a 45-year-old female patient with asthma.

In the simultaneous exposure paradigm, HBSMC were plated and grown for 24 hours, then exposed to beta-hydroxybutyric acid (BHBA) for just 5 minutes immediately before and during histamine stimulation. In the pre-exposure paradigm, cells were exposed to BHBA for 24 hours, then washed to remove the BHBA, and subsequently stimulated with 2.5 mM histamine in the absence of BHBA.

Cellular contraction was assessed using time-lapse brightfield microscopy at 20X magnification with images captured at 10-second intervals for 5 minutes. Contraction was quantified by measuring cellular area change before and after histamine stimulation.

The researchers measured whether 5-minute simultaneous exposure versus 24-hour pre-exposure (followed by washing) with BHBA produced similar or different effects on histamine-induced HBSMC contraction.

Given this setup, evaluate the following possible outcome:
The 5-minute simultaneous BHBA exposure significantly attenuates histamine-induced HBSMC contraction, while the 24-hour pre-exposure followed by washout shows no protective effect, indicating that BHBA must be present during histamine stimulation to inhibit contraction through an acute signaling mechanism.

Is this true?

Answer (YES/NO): NO